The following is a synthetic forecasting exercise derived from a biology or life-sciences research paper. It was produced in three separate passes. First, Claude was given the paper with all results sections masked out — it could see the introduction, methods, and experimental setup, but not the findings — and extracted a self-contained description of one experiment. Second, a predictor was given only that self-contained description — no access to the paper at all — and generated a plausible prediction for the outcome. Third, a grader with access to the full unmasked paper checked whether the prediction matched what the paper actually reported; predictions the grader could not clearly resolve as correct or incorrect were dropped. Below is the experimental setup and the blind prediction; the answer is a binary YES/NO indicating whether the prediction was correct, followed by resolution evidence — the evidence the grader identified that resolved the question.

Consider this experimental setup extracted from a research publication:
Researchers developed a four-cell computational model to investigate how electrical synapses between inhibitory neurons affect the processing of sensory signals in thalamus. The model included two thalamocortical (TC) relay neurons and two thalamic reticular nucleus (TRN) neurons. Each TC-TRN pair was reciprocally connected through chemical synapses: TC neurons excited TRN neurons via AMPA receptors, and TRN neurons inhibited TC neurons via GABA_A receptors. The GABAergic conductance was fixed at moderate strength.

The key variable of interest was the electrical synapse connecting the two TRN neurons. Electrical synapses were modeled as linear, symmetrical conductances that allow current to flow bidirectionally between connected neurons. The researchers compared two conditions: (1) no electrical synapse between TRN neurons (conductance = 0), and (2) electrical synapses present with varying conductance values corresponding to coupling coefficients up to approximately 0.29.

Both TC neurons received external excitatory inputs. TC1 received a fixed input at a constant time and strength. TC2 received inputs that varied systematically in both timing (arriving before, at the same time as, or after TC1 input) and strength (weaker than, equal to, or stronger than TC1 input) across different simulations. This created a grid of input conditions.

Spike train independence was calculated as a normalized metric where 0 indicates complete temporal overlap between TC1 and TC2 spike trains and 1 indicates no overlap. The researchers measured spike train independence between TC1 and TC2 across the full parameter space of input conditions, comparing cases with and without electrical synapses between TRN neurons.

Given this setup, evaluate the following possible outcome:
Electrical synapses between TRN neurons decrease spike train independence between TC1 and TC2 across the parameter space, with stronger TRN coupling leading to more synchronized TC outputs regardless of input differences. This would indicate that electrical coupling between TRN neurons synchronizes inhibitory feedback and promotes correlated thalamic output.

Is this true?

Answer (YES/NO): NO